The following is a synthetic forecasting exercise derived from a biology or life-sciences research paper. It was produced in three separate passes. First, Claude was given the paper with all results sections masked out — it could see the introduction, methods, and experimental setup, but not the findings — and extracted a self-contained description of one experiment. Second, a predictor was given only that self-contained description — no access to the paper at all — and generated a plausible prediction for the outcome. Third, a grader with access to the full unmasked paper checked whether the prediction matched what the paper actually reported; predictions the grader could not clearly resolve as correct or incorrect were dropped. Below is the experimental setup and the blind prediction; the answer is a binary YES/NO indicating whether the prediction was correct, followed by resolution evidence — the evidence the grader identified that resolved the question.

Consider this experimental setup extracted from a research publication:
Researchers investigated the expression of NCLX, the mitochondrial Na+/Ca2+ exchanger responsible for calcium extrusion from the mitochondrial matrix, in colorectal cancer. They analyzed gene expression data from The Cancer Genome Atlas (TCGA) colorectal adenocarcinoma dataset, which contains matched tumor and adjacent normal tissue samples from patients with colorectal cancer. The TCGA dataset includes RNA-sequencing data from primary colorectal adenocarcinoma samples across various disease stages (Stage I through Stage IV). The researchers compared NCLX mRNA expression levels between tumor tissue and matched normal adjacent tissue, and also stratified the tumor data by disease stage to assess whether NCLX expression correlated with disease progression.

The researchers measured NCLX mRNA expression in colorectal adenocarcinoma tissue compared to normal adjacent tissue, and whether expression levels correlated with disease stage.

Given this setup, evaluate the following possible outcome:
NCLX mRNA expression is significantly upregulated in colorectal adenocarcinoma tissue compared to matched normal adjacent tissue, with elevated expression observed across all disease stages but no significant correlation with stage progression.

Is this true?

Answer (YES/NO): NO